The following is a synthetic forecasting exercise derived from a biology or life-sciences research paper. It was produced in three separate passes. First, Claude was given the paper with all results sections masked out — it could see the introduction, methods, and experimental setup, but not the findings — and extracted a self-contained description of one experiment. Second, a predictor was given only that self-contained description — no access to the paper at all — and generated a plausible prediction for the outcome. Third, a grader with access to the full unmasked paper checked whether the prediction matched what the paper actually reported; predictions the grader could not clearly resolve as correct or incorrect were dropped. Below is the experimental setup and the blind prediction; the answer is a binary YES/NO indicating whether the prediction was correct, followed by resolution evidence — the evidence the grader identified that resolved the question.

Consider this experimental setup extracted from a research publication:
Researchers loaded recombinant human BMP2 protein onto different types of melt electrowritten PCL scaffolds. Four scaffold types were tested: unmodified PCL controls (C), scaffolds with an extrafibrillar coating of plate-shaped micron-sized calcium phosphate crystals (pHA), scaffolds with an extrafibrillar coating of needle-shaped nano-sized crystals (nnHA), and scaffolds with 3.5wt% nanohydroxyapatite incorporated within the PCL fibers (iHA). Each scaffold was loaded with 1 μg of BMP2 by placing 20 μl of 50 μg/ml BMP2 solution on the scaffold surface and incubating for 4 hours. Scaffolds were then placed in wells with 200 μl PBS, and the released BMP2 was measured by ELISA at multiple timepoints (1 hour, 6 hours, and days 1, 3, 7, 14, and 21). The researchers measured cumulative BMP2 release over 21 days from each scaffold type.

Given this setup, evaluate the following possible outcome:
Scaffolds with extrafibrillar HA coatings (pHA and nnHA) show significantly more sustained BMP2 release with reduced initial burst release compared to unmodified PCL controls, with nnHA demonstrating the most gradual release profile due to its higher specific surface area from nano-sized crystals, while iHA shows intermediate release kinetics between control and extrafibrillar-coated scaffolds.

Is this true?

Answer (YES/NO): NO